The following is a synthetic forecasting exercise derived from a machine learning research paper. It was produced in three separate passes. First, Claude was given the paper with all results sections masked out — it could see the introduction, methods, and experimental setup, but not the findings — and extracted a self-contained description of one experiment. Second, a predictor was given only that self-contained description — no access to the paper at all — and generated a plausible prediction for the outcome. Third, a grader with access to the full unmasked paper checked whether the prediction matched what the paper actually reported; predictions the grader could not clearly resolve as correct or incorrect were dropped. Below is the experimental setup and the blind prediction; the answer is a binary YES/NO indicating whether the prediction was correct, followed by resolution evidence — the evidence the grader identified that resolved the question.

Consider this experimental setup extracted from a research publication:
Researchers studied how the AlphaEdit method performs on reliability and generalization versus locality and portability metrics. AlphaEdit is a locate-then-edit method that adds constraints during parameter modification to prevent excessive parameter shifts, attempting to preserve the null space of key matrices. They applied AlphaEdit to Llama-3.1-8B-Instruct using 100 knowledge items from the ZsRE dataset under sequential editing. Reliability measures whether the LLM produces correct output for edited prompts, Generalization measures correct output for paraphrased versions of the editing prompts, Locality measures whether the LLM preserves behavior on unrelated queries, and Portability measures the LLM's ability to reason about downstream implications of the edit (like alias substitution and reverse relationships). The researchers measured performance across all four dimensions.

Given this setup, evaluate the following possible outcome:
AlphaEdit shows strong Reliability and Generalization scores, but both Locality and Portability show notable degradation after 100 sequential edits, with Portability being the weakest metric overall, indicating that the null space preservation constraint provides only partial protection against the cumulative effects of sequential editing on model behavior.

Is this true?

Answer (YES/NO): NO